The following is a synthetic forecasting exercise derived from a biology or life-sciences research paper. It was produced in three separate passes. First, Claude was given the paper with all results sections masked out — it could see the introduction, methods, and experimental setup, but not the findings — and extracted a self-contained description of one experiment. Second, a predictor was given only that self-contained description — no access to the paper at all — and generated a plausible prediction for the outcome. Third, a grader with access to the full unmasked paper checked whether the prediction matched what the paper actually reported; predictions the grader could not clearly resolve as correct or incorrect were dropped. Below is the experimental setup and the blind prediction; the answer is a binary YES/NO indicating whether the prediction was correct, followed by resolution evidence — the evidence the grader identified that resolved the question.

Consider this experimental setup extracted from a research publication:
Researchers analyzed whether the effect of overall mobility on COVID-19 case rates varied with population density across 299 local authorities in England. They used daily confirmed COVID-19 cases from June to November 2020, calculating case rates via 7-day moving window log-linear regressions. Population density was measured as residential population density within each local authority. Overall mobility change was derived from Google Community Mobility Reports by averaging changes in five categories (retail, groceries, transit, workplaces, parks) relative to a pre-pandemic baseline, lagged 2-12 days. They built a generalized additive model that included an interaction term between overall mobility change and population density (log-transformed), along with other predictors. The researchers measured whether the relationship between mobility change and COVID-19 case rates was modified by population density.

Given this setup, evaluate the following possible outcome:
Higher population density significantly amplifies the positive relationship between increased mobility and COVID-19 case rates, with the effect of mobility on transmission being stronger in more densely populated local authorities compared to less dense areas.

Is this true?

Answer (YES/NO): NO